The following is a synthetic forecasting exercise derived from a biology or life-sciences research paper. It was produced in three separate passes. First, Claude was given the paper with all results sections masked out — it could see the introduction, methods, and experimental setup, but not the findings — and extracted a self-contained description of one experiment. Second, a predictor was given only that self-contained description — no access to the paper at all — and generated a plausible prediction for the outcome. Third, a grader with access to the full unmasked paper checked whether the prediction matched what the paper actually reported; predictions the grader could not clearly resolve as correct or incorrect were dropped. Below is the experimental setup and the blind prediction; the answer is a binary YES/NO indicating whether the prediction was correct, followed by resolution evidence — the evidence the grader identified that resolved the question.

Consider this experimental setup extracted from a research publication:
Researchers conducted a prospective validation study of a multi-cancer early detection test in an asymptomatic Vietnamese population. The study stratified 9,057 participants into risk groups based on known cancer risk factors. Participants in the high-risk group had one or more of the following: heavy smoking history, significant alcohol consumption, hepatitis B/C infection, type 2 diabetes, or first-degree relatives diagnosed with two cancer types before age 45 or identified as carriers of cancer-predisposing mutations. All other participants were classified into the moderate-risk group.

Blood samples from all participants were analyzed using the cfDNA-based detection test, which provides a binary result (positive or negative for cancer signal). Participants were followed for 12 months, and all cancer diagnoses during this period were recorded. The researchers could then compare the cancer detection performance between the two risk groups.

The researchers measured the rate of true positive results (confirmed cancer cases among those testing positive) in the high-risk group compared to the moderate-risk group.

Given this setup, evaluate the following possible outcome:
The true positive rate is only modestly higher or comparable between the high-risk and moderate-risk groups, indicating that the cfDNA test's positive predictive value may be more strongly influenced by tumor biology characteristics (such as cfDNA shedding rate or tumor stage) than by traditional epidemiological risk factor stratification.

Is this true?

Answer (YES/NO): YES